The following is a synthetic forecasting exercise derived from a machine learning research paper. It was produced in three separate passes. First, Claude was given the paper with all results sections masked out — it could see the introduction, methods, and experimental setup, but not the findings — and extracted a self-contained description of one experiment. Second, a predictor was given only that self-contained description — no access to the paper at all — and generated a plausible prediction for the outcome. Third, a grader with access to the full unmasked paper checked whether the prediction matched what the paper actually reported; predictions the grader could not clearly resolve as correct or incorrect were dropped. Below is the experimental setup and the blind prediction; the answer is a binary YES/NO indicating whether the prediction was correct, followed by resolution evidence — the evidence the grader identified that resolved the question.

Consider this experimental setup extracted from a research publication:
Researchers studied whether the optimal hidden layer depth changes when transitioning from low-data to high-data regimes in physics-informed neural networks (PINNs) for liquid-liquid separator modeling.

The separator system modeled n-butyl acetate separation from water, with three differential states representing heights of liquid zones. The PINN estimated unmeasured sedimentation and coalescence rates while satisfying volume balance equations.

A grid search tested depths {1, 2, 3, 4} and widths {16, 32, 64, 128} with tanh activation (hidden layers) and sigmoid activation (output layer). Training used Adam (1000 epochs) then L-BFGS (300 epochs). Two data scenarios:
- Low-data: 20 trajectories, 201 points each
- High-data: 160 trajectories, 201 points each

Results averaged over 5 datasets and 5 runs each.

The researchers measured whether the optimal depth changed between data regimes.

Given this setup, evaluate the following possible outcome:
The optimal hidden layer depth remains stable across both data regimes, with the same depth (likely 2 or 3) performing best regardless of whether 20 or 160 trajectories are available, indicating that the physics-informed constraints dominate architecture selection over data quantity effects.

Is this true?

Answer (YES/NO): YES